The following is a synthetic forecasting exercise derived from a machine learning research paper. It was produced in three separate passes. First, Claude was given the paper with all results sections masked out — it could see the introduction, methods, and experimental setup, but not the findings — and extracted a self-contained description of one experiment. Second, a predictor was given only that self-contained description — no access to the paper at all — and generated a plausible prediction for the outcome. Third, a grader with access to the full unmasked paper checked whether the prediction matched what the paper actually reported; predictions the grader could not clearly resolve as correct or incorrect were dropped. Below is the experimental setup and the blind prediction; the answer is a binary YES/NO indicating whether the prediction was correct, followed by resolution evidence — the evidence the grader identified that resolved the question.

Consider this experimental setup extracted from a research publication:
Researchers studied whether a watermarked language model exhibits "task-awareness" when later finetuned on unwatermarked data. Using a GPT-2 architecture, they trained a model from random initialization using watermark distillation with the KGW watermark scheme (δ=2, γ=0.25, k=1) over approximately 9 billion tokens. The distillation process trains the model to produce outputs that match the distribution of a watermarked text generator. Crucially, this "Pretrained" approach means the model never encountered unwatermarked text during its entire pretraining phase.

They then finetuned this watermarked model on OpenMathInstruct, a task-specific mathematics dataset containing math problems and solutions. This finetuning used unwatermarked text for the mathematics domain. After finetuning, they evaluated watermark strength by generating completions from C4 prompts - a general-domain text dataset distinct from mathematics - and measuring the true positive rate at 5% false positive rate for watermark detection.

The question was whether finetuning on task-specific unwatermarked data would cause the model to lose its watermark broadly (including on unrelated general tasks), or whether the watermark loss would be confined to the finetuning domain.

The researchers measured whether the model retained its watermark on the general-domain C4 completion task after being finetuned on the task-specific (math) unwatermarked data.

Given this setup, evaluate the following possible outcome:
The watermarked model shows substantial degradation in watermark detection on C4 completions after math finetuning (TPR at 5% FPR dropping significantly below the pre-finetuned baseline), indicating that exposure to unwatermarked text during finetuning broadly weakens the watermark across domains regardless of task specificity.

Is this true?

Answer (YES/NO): NO